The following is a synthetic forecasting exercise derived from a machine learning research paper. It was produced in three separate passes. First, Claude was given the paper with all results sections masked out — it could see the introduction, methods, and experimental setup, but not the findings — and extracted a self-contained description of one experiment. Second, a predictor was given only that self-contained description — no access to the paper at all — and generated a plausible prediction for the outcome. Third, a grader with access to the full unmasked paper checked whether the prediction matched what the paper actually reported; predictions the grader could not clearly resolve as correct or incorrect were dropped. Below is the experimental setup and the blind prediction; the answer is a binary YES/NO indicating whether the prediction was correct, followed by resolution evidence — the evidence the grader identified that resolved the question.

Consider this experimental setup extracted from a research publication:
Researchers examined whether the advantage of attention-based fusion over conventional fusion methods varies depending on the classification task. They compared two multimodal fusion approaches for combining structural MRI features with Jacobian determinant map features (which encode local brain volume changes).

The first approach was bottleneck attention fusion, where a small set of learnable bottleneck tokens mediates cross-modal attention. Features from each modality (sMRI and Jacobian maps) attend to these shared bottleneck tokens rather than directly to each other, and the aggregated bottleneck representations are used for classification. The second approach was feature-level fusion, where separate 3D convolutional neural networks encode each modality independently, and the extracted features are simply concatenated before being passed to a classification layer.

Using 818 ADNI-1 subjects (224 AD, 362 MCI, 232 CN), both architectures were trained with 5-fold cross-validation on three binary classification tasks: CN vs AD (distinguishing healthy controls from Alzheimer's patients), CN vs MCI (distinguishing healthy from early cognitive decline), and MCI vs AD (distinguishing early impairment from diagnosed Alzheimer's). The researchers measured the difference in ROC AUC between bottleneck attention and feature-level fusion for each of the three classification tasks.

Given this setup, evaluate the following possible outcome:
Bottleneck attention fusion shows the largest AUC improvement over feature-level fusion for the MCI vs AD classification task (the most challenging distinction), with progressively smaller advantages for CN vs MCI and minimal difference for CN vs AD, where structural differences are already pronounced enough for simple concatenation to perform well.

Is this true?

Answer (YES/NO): NO